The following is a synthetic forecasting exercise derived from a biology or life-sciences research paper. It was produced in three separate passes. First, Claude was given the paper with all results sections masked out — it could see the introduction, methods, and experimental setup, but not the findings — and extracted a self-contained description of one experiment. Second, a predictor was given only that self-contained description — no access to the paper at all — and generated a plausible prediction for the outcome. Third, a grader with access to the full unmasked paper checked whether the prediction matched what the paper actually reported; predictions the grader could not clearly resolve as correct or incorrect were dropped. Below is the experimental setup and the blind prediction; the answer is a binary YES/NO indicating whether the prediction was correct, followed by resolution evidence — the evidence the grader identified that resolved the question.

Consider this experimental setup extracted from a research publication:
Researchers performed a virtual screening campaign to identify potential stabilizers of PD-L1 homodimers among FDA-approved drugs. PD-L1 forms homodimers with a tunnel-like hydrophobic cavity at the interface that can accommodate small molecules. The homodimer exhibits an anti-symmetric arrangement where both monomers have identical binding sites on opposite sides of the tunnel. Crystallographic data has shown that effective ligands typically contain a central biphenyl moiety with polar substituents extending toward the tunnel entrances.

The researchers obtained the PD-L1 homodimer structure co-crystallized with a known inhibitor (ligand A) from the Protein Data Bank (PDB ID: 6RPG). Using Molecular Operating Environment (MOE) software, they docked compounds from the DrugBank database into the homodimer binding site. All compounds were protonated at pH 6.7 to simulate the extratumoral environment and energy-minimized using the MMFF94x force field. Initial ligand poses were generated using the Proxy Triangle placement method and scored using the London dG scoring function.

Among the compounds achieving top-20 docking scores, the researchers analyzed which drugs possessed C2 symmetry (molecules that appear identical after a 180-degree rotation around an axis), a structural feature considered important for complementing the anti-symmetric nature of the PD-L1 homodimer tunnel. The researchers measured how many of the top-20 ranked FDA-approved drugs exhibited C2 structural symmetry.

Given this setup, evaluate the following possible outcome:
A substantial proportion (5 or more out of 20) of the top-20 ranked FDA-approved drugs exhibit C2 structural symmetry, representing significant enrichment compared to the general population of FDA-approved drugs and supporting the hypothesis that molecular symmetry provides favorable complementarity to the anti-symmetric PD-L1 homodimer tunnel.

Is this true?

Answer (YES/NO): NO